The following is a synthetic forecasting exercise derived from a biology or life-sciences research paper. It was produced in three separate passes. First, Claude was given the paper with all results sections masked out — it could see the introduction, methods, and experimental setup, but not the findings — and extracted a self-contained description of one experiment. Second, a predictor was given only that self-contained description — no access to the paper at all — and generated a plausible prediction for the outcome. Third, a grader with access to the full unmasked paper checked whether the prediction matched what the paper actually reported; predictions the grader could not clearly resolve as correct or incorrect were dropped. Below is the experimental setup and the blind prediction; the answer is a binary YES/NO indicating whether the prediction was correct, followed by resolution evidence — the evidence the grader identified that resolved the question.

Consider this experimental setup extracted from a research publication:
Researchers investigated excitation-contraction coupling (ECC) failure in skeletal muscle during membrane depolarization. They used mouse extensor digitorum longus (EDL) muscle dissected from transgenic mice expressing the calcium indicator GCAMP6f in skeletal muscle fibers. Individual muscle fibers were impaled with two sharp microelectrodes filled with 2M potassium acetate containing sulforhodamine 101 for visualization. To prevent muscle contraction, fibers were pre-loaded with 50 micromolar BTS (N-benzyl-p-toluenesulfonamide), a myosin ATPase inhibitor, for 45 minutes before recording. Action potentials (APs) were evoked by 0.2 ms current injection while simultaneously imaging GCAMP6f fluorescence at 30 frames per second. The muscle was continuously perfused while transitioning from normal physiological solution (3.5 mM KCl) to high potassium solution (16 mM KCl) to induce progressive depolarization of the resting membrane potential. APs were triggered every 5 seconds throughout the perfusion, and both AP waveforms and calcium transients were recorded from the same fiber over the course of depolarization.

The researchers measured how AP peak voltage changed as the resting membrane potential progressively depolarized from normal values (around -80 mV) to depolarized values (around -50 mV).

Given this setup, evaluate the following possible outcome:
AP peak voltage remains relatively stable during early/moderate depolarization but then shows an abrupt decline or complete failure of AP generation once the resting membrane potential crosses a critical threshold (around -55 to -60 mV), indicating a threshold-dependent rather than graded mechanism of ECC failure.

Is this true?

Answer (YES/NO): NO